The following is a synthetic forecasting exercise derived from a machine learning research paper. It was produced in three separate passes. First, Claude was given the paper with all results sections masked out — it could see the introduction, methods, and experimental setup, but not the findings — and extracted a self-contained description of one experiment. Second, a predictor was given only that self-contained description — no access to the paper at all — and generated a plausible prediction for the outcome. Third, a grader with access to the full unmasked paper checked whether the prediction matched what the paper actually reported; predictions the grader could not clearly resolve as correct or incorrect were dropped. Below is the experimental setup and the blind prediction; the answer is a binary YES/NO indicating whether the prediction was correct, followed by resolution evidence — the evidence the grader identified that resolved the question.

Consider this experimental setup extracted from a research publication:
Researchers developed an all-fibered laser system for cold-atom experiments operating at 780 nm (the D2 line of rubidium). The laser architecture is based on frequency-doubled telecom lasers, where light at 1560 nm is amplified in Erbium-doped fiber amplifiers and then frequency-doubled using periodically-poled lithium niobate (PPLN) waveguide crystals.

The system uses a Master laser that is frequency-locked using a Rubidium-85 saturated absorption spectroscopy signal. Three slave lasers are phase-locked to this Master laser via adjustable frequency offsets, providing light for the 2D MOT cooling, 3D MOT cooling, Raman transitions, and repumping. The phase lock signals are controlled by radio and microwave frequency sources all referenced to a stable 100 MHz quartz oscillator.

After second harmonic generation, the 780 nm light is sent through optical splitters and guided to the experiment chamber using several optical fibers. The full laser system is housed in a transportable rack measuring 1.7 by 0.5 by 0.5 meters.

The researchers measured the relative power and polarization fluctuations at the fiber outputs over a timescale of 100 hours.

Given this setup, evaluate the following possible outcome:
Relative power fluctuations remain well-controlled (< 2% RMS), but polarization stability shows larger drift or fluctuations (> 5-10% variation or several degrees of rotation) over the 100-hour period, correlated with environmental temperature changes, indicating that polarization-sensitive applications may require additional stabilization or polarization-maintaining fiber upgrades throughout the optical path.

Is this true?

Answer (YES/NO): NO